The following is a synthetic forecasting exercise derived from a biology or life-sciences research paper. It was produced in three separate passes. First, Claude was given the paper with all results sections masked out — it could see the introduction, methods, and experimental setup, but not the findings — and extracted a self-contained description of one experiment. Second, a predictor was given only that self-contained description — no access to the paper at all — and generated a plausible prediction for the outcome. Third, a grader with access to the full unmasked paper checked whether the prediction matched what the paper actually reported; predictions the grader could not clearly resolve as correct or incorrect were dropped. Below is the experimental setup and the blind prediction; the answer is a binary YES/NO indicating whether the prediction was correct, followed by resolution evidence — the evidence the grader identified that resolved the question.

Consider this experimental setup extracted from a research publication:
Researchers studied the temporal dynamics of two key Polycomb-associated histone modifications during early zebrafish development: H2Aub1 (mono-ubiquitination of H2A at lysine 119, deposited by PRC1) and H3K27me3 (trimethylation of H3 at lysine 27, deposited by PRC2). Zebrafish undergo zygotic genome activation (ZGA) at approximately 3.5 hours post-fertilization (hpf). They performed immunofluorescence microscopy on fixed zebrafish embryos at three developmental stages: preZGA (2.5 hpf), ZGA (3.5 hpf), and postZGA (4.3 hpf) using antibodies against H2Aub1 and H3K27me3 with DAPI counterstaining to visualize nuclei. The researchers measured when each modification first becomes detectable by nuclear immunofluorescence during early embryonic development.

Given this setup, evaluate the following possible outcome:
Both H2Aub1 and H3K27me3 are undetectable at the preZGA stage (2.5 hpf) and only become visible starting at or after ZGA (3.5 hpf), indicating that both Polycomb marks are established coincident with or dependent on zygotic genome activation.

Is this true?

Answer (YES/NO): NO